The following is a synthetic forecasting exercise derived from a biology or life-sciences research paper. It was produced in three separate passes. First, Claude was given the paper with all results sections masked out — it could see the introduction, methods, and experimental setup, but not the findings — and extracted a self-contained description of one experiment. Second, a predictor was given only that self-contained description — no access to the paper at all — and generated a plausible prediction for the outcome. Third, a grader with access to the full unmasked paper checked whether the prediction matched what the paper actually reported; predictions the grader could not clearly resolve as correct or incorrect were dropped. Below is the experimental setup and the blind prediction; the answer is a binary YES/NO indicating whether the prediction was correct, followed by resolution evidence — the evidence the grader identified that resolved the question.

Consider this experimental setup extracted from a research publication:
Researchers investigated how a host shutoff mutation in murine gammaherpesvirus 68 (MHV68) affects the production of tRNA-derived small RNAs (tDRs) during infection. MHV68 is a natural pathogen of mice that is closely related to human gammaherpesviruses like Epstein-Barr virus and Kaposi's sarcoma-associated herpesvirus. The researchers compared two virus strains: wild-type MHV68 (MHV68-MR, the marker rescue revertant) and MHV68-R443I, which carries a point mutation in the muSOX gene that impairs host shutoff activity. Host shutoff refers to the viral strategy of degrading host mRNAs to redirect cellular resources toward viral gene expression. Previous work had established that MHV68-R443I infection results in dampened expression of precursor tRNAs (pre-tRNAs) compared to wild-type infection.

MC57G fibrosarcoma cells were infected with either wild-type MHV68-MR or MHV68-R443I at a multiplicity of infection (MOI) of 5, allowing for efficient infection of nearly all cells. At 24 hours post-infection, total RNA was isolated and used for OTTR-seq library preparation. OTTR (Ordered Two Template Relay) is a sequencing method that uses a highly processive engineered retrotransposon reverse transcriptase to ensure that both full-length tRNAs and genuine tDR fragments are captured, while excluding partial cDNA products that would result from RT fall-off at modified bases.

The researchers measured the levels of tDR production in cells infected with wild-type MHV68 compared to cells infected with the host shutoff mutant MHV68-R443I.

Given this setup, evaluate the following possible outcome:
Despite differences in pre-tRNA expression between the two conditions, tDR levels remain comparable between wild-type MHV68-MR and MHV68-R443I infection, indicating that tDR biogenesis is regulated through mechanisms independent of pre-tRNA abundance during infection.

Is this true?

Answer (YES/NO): NO